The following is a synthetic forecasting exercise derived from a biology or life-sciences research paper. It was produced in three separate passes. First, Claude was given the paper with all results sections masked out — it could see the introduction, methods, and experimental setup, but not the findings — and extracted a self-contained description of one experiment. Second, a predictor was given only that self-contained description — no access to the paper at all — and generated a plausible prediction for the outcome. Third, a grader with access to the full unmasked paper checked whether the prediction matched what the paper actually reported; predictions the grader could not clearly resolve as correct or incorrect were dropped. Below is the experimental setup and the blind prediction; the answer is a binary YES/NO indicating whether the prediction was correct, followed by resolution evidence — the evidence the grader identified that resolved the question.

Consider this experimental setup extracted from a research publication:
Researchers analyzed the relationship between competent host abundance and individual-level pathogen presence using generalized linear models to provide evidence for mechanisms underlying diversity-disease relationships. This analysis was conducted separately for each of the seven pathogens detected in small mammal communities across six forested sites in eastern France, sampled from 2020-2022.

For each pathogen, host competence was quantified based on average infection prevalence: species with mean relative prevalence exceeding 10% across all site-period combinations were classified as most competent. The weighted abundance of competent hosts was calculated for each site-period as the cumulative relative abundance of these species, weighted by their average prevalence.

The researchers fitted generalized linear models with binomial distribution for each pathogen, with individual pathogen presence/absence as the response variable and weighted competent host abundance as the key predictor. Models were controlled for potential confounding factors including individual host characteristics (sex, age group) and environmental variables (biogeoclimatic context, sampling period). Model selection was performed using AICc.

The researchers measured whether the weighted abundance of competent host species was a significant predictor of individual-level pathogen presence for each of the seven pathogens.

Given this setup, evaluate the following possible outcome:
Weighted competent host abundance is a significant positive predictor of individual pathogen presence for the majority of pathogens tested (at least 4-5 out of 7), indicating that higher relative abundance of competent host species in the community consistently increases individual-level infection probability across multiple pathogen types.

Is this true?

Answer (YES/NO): YES